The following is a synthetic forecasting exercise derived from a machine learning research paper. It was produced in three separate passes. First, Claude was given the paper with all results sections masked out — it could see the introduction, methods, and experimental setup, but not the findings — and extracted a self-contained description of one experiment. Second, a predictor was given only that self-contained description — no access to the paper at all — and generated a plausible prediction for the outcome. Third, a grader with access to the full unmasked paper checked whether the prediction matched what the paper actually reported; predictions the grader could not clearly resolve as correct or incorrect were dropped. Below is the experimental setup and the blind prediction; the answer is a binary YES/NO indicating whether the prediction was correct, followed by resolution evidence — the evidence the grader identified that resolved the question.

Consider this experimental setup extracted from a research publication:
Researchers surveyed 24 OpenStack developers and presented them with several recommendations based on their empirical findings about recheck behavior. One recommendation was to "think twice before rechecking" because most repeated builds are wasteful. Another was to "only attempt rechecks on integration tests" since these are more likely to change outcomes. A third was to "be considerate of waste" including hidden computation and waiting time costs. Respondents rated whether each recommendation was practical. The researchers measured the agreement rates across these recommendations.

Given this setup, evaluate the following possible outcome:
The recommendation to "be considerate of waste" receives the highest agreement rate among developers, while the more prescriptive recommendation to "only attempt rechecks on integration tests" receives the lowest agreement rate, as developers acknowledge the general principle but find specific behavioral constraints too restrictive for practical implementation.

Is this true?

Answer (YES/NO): YES